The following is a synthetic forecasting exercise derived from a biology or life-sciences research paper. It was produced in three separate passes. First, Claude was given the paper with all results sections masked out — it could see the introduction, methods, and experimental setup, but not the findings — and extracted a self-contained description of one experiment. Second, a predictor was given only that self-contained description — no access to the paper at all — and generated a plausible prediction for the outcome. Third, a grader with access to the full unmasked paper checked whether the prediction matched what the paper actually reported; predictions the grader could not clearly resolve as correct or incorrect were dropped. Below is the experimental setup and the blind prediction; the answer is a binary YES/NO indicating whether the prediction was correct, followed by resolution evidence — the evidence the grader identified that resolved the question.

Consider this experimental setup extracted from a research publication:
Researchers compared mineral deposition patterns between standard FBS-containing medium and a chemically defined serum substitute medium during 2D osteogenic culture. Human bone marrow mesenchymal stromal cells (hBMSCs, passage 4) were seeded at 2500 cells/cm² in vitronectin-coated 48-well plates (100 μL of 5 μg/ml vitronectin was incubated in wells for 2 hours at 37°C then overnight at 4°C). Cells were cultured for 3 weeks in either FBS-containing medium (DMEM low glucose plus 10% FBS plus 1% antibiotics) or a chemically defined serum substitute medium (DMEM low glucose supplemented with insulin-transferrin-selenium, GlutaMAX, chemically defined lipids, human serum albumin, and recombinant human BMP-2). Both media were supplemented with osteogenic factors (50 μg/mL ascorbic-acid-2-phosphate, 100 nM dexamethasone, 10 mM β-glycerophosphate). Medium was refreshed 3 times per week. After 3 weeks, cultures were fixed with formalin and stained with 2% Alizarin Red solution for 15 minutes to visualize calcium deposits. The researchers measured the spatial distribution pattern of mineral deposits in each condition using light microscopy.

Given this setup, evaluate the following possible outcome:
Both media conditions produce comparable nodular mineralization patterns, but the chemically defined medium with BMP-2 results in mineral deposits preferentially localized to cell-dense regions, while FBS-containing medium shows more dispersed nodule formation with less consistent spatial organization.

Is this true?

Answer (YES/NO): NO